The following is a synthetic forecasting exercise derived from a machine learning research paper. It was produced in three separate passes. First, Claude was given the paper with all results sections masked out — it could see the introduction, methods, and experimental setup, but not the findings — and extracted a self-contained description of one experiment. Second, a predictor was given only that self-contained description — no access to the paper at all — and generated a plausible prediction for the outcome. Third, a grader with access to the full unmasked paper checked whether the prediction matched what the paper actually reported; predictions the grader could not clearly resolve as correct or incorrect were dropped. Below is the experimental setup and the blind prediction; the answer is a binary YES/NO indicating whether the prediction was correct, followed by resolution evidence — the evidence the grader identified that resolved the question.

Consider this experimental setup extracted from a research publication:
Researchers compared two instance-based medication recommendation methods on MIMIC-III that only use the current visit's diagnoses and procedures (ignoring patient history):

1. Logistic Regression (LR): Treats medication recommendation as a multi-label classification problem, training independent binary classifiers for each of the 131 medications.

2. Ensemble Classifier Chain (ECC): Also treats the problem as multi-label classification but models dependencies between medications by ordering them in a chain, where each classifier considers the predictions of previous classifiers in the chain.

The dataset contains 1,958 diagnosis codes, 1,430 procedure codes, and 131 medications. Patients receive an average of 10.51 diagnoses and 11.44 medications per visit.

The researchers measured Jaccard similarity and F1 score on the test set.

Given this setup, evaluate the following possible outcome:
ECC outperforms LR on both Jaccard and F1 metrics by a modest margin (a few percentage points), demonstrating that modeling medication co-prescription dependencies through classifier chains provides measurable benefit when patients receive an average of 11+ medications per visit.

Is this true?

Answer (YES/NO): NO